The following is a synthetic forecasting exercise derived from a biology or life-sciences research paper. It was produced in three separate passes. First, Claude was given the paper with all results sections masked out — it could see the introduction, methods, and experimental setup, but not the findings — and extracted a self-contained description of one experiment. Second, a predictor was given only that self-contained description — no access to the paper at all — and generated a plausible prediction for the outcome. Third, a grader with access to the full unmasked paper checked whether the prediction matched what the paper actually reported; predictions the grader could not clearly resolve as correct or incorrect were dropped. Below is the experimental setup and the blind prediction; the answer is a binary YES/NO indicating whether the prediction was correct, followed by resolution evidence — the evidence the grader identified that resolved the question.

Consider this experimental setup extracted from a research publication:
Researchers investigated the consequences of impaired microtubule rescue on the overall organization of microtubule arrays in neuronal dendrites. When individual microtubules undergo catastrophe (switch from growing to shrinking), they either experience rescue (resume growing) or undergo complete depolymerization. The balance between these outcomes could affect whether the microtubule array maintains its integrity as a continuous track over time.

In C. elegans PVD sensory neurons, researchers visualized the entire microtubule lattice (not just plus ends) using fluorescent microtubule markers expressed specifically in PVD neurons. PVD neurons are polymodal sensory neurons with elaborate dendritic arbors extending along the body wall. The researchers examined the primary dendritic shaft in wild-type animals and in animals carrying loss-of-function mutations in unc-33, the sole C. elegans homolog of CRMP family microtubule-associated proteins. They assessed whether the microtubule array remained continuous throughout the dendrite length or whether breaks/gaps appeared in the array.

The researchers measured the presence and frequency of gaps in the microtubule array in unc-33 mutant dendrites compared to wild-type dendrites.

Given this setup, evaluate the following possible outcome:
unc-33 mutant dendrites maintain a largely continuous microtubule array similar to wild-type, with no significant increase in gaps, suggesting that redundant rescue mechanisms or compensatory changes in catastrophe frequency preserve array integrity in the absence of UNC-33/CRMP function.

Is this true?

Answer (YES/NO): NO